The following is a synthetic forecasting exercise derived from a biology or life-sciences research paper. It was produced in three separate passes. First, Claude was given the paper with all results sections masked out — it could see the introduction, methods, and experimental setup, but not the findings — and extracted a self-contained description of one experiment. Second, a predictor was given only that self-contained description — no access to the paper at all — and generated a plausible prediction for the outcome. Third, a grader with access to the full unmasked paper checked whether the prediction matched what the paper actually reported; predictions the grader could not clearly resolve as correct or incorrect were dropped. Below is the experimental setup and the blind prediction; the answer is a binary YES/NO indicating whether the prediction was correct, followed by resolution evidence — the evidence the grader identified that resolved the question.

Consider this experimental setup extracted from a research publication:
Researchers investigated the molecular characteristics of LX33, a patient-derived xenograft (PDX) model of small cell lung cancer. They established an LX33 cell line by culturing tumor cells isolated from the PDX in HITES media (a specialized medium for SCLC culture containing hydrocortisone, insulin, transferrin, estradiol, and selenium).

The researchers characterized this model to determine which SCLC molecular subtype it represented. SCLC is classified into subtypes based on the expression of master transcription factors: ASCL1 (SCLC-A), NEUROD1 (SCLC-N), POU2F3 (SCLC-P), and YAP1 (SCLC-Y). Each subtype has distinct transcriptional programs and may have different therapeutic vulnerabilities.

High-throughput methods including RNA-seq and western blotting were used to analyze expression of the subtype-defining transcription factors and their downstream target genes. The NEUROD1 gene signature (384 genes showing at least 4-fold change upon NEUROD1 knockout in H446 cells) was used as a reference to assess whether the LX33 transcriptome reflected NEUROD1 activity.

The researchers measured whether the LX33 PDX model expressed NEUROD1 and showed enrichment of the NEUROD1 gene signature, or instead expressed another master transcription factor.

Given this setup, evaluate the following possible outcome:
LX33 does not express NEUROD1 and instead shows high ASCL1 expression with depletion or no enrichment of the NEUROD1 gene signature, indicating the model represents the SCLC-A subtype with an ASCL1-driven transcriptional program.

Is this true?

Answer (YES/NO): NO